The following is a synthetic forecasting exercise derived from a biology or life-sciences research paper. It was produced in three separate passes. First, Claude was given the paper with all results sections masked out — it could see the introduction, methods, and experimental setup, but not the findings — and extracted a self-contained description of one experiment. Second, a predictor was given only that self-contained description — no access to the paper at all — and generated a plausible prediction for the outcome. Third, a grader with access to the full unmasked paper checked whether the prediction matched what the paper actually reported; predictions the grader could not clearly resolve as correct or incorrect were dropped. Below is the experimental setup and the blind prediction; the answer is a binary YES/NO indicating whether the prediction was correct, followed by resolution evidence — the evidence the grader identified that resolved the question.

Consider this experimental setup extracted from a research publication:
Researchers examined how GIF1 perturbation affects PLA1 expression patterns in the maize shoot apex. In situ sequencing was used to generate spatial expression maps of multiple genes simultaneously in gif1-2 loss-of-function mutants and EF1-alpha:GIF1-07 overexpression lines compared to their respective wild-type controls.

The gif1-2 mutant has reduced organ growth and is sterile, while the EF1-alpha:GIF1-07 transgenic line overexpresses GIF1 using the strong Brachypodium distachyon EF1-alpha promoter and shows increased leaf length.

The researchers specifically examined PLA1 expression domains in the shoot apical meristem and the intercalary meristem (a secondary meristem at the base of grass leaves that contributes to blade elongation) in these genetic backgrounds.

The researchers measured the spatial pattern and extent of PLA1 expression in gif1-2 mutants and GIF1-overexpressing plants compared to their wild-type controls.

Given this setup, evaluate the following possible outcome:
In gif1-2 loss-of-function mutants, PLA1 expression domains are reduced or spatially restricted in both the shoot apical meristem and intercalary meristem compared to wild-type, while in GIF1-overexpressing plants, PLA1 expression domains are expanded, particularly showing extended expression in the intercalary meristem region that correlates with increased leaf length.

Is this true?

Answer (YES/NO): NO